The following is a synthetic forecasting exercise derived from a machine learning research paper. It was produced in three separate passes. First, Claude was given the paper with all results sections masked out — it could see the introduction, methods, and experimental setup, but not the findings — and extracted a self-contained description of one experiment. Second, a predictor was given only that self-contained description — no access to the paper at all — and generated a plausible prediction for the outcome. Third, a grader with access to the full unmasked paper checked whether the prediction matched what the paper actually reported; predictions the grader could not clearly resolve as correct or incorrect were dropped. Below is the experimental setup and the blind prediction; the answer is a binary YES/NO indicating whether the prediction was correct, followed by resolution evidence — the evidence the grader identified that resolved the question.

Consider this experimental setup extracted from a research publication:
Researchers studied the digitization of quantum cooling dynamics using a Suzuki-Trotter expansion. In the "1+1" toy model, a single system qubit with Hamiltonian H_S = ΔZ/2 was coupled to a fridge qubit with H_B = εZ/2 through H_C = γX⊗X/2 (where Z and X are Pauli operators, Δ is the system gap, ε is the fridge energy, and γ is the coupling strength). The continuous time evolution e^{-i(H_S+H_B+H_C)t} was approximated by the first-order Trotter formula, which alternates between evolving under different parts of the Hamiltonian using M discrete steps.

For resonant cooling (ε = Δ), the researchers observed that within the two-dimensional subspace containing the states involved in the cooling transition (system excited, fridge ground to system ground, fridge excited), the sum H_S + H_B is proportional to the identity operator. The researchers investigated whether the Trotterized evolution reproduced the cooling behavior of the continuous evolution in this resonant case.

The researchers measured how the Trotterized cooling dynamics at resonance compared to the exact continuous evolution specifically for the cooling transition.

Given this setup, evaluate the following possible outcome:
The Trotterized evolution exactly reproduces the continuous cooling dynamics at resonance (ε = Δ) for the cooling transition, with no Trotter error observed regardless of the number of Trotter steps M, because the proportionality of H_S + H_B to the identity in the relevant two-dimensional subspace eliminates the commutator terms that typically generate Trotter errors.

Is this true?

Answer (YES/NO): YES